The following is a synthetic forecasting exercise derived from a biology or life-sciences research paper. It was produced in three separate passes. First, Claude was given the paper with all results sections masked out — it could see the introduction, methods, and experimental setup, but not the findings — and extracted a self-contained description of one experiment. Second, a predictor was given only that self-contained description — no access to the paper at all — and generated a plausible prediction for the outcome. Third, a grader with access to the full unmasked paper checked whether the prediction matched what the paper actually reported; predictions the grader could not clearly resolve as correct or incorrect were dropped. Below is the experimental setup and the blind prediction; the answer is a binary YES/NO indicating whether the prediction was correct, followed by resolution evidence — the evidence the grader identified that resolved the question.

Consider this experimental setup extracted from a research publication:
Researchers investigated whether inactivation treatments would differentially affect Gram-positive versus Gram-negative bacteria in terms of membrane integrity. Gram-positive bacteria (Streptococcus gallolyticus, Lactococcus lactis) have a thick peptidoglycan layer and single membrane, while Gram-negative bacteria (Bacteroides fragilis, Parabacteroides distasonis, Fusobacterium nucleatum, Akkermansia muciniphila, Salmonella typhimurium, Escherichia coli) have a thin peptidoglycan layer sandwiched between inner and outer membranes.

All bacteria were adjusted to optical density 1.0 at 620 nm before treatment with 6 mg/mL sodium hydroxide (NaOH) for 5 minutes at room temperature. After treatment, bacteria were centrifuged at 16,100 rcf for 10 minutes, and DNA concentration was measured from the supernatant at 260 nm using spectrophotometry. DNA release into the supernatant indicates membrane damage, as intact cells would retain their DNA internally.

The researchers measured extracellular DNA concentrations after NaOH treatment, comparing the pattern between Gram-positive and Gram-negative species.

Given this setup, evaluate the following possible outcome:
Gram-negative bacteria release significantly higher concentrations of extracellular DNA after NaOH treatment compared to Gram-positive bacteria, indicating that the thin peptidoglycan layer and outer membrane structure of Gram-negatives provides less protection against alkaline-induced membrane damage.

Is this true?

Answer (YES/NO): YES